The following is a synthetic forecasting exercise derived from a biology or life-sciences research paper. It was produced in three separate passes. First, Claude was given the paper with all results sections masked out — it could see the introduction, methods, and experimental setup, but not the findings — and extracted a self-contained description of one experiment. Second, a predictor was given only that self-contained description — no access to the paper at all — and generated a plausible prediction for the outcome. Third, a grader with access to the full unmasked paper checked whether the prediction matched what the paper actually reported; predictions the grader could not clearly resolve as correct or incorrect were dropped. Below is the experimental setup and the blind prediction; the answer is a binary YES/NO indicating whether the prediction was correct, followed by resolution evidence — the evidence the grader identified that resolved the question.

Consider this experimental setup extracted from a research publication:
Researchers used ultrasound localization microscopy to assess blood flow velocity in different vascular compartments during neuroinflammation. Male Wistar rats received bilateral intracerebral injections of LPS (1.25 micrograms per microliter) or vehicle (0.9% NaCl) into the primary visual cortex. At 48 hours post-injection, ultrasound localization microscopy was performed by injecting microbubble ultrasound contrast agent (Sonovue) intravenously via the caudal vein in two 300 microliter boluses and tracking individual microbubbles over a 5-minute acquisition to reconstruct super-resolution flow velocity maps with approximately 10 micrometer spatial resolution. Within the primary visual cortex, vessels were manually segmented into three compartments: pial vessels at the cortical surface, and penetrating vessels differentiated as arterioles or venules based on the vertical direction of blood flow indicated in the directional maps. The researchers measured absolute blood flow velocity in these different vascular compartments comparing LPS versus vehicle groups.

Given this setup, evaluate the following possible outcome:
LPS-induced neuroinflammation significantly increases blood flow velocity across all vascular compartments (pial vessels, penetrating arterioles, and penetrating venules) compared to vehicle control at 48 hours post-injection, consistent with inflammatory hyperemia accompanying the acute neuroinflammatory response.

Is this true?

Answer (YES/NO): NO